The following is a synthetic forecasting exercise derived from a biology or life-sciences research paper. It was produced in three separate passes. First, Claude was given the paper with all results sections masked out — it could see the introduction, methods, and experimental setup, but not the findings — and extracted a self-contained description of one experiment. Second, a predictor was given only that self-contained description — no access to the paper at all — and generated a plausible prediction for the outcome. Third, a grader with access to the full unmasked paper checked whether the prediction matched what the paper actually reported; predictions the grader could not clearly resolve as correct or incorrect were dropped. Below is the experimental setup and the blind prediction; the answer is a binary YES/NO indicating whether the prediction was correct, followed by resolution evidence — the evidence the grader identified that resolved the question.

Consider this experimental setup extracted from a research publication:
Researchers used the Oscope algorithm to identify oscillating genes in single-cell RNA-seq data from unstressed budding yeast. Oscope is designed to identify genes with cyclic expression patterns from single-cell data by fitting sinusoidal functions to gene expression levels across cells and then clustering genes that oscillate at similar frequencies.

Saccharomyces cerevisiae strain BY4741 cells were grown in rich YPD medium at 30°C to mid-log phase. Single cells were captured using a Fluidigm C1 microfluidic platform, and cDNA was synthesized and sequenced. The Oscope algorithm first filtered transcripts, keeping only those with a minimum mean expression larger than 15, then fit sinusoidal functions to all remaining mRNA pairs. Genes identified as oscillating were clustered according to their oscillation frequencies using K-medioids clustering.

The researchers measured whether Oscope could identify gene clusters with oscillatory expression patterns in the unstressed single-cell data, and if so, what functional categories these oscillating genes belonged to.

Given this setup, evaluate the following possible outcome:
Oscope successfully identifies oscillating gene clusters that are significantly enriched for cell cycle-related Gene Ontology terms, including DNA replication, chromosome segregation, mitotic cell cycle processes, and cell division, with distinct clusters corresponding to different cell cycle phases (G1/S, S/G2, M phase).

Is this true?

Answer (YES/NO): NO